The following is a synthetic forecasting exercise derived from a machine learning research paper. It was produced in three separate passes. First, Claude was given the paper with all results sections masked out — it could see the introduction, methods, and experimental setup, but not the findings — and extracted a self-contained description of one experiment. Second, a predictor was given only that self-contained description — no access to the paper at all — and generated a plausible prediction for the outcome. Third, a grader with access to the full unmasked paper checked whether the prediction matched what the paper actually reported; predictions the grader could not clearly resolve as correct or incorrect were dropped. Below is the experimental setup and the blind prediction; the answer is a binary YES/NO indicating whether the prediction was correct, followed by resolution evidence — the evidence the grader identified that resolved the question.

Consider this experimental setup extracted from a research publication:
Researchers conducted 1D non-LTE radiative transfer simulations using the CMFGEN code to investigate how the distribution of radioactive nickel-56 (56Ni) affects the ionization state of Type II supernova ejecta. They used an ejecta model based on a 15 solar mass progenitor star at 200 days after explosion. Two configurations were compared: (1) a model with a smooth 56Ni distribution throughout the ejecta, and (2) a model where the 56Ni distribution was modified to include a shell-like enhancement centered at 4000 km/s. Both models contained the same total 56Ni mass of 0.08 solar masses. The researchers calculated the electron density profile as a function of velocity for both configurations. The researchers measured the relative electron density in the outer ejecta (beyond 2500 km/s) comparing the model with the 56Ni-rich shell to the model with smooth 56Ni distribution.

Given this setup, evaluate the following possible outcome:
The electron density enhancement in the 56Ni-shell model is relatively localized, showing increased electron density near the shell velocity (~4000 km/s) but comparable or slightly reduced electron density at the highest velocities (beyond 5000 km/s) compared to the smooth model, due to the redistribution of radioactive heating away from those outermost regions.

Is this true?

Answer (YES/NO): NO